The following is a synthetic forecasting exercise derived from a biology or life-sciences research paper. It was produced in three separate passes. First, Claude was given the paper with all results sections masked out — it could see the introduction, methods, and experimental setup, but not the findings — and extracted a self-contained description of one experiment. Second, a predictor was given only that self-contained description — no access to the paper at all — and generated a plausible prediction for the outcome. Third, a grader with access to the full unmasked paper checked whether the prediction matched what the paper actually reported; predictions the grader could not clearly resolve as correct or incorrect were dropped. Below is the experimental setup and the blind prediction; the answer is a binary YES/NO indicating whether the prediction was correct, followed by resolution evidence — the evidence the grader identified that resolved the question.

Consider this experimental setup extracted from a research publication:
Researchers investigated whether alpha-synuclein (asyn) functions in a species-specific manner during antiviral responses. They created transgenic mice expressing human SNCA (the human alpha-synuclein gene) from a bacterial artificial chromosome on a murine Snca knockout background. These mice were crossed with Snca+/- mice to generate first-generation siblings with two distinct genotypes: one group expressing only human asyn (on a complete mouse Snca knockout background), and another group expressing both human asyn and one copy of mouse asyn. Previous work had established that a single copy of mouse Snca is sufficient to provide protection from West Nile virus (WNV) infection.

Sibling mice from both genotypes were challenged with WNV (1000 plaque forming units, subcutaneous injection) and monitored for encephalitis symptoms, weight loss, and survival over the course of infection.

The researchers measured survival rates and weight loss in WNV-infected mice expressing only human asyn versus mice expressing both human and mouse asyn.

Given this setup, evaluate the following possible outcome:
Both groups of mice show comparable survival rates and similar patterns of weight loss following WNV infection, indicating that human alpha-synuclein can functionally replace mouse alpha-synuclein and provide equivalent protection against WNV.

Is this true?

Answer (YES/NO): NO